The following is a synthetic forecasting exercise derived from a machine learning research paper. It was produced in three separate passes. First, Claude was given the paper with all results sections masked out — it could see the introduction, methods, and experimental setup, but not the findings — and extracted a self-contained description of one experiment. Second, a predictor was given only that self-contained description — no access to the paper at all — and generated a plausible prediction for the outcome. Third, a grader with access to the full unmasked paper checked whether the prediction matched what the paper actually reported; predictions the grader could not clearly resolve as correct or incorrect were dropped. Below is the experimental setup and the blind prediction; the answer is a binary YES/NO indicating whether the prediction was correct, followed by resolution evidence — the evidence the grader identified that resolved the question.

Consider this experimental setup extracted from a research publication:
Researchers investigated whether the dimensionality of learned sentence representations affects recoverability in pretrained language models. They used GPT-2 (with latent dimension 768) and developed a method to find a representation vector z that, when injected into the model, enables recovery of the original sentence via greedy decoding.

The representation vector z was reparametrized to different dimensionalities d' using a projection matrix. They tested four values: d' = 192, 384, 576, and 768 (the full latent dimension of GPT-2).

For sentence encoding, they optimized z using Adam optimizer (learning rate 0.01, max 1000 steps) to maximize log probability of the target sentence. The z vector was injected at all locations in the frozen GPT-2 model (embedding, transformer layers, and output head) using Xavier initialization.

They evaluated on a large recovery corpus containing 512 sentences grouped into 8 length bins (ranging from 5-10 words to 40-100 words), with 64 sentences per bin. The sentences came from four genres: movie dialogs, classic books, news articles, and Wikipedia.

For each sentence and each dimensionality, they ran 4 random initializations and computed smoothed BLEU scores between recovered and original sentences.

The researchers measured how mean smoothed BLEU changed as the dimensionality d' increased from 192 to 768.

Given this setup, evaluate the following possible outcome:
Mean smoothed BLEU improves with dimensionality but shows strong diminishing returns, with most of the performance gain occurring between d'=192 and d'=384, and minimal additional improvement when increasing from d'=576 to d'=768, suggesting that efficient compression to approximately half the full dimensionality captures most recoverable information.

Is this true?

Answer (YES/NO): NO